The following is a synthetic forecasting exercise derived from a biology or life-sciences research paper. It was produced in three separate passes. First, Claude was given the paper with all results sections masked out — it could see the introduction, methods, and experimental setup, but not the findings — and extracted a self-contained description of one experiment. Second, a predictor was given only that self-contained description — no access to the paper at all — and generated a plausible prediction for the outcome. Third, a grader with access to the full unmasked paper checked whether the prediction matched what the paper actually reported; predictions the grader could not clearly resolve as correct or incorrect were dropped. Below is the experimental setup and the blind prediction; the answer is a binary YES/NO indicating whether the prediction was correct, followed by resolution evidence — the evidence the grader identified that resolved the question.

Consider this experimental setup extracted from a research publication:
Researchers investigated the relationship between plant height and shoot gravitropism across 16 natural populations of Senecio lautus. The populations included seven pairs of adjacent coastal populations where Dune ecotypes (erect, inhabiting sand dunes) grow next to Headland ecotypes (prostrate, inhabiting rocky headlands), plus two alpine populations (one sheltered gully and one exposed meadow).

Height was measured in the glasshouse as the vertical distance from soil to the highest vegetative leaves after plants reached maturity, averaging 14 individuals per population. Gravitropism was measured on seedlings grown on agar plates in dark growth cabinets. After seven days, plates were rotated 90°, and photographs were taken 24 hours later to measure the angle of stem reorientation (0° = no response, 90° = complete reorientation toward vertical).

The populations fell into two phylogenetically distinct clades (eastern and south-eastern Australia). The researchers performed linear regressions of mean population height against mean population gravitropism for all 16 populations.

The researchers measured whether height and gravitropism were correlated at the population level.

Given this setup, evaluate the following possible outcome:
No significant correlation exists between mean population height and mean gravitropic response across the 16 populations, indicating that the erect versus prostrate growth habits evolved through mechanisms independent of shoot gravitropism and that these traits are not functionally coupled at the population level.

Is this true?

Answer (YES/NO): NO